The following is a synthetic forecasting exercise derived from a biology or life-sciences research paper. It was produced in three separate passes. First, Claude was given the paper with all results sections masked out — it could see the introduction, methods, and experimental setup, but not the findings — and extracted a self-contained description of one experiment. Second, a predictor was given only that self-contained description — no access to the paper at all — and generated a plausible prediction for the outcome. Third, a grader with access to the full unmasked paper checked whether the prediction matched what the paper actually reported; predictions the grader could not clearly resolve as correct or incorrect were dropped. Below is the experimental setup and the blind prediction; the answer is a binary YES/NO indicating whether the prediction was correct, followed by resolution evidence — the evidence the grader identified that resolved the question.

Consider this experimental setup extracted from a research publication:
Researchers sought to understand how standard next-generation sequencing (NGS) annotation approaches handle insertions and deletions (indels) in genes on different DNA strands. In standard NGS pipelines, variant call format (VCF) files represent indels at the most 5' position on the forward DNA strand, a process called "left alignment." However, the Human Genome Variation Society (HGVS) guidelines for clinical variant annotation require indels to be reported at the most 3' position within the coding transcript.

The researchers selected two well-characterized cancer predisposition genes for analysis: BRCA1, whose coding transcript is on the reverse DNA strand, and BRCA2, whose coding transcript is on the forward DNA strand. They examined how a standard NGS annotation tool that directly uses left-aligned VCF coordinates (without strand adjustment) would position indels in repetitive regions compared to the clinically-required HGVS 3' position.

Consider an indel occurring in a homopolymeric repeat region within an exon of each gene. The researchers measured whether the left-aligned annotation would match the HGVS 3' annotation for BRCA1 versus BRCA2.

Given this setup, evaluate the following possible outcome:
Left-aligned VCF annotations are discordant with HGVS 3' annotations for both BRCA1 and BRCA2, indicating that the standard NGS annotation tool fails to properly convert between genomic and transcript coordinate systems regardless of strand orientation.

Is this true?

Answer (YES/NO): NO